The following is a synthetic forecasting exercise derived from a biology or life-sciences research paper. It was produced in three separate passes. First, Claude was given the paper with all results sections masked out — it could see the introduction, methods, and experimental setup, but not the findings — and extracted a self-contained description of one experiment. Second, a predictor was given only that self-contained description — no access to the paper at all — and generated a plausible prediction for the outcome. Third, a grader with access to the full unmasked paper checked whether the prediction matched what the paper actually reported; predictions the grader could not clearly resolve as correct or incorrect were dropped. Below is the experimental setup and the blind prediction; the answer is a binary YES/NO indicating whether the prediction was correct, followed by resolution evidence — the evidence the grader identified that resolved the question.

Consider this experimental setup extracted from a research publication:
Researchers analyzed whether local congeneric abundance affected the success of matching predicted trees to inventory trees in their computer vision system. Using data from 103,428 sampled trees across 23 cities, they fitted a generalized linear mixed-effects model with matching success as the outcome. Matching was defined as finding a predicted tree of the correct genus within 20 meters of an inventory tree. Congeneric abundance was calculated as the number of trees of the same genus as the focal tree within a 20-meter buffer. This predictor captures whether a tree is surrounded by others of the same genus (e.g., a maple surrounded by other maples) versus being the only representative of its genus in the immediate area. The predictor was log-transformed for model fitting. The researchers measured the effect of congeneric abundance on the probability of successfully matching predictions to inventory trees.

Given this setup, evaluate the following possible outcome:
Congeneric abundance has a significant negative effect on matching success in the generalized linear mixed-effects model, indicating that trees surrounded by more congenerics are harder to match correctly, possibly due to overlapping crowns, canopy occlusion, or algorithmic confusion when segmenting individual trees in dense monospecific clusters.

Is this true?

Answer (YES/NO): NO